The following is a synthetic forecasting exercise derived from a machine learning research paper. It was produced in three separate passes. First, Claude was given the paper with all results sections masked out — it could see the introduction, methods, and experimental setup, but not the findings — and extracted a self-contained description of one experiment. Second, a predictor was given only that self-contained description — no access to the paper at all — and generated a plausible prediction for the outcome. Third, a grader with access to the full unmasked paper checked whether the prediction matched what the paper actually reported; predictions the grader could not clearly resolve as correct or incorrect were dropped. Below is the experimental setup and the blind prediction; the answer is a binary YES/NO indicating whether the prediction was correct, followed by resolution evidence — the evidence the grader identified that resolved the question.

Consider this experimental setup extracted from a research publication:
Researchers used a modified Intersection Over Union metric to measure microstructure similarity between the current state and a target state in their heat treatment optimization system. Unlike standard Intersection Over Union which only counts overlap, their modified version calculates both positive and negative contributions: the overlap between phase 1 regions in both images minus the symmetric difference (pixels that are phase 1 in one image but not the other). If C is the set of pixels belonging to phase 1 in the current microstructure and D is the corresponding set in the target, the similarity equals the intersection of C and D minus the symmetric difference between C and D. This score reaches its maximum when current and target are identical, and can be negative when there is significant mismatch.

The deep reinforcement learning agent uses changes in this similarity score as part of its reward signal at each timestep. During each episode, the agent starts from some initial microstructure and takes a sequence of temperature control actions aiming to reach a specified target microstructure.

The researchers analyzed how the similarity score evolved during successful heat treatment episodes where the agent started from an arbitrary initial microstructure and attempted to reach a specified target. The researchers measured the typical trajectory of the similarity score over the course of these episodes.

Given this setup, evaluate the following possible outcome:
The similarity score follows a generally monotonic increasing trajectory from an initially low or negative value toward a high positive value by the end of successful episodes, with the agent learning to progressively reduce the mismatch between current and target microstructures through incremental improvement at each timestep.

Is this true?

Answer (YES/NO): NO